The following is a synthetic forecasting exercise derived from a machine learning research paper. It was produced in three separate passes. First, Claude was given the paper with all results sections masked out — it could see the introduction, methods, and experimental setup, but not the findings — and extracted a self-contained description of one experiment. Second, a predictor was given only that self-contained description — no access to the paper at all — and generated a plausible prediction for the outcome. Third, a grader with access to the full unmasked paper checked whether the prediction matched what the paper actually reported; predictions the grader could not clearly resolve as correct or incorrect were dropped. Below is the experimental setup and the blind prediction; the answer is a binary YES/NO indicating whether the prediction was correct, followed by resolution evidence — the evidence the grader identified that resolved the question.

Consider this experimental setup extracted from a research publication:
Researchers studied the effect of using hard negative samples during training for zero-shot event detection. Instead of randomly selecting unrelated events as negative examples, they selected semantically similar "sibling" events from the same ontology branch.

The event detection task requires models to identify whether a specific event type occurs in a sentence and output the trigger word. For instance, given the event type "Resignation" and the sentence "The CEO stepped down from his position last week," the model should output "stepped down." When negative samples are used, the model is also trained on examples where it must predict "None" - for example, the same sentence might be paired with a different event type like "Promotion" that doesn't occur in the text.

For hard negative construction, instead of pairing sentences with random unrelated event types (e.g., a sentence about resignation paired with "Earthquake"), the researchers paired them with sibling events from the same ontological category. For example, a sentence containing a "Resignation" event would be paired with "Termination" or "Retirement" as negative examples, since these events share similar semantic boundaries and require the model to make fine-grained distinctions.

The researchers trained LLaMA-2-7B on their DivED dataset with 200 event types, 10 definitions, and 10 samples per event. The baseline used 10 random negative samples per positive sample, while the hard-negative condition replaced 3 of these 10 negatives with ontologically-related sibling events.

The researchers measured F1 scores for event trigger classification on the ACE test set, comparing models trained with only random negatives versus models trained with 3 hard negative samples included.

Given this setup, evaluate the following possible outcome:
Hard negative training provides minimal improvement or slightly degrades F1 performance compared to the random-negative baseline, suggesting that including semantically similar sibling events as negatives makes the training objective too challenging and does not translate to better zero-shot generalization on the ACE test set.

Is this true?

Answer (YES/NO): NO